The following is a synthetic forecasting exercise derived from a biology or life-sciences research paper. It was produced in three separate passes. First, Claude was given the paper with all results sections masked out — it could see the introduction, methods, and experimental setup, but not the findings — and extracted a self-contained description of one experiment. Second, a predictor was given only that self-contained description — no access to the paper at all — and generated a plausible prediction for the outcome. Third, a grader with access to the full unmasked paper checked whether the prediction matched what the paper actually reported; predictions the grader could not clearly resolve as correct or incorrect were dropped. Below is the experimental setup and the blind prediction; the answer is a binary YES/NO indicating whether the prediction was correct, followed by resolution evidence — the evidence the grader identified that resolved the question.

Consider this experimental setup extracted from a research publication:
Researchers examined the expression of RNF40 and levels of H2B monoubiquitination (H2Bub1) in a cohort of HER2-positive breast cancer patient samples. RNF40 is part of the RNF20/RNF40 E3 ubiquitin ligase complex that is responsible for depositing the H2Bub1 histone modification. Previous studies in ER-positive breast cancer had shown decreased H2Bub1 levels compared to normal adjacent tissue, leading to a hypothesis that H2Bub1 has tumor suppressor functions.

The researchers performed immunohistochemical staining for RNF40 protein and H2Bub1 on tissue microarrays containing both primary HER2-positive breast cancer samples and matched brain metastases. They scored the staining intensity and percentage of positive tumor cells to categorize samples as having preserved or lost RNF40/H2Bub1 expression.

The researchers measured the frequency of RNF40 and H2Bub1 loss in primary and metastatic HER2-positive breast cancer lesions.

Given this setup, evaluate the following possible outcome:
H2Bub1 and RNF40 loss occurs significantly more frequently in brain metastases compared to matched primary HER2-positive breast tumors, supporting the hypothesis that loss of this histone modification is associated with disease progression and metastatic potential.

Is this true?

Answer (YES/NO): NO